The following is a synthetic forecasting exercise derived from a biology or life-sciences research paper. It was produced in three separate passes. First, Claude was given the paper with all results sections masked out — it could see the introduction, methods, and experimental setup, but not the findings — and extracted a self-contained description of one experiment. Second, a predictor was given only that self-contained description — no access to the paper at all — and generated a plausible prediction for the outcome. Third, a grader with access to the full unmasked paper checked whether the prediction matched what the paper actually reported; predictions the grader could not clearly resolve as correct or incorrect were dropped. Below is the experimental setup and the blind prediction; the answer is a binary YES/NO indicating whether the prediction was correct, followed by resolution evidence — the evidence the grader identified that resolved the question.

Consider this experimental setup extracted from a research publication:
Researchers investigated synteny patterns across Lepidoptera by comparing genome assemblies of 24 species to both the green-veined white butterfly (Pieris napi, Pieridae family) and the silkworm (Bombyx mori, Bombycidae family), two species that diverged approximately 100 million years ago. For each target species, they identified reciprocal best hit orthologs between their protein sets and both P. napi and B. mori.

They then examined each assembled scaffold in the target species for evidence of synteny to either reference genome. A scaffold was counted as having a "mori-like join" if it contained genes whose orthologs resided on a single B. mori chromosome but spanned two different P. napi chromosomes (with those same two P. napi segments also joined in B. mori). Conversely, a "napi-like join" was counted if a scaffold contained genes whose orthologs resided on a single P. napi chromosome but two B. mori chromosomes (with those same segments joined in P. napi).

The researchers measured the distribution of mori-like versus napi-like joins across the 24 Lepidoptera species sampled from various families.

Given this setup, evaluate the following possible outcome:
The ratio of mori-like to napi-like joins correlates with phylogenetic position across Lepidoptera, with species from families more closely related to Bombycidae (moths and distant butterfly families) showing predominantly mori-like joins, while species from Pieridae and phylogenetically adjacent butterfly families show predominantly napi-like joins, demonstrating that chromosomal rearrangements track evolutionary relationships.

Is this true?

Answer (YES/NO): NO